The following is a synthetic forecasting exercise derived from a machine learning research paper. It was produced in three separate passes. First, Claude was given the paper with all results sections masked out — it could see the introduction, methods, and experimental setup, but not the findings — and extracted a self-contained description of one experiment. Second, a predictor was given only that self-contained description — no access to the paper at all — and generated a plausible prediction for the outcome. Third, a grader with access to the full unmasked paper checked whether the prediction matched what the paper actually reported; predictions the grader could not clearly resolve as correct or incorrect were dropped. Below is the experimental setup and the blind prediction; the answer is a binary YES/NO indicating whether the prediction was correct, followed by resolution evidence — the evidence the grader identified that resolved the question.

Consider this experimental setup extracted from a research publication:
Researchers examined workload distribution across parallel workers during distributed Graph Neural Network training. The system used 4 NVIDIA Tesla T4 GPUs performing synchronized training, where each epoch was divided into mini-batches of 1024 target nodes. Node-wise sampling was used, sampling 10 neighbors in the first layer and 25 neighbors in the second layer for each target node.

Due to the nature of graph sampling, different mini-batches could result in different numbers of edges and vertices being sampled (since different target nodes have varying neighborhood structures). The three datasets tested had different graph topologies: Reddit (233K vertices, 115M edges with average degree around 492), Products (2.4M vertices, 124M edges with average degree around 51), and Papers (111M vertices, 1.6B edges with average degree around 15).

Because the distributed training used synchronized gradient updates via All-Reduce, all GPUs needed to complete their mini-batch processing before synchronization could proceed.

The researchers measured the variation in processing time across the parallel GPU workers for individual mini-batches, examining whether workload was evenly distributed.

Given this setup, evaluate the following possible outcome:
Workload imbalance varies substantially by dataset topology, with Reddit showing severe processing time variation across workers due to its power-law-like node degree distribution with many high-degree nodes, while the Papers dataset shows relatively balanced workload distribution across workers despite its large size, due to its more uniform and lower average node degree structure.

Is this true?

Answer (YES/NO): NO